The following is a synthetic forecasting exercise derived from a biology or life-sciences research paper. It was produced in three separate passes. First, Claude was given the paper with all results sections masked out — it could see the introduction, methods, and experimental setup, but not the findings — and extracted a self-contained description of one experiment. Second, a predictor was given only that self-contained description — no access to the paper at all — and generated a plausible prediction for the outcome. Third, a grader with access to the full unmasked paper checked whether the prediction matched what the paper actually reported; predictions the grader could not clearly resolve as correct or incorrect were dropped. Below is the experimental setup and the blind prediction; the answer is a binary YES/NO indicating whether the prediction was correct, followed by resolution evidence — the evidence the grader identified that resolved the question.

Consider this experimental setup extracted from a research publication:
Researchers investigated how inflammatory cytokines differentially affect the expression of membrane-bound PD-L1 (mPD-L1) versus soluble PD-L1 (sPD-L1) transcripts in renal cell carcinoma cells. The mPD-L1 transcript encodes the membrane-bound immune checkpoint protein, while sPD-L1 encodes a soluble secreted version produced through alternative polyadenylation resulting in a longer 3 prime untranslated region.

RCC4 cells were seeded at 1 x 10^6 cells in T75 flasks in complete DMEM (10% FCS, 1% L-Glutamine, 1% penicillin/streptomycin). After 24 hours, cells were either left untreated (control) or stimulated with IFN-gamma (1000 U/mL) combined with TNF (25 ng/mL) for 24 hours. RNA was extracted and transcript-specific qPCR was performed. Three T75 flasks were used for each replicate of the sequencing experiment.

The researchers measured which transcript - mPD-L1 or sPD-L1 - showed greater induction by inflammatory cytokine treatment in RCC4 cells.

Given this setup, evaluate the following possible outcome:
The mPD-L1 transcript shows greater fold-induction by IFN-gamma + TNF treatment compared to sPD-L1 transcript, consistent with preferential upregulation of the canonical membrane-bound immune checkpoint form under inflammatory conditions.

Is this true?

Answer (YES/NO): YES